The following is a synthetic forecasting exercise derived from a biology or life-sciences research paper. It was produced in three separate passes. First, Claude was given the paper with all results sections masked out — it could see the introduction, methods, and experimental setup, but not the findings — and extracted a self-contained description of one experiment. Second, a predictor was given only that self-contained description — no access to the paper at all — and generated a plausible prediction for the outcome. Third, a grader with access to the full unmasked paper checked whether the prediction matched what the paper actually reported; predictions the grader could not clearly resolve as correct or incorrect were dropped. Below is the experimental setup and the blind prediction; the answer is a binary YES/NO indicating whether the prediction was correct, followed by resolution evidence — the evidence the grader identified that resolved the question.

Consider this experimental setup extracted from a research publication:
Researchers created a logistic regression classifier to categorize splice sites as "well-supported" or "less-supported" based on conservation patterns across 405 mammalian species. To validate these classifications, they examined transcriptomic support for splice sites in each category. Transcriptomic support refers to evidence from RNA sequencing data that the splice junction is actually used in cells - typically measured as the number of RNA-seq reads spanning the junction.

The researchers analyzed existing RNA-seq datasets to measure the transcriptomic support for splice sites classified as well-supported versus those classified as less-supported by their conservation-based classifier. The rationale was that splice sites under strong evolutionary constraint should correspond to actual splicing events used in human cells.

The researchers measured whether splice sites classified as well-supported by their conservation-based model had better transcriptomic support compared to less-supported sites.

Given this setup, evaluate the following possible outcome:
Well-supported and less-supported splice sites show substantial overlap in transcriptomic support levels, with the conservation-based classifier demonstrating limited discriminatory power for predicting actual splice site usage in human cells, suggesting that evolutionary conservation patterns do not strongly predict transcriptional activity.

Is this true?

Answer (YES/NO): NO